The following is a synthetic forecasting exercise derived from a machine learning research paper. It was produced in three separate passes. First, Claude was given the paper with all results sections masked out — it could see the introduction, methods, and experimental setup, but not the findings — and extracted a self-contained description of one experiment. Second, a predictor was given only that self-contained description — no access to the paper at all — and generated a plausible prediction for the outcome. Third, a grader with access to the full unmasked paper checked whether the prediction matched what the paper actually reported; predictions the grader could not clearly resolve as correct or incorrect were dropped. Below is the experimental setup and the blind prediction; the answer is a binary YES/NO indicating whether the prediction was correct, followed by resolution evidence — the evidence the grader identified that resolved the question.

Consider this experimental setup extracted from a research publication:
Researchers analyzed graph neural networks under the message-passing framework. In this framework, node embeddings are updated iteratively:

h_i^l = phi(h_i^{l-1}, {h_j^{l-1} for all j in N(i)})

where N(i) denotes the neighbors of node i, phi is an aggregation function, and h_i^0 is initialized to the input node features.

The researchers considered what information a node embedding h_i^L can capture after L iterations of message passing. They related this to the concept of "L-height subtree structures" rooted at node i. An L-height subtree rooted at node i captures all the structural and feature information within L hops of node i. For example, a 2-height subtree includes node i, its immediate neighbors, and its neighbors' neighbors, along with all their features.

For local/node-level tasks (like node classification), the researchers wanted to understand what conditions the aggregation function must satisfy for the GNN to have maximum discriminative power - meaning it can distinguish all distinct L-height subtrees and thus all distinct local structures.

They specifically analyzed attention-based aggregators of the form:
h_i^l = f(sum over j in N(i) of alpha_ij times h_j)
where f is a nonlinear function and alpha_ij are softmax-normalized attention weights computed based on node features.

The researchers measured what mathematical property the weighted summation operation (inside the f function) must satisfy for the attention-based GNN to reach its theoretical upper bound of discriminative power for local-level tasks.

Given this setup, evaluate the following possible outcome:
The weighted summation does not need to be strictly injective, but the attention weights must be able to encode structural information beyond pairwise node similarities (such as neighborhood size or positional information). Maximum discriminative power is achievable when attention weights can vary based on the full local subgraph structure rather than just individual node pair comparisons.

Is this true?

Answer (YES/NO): NO